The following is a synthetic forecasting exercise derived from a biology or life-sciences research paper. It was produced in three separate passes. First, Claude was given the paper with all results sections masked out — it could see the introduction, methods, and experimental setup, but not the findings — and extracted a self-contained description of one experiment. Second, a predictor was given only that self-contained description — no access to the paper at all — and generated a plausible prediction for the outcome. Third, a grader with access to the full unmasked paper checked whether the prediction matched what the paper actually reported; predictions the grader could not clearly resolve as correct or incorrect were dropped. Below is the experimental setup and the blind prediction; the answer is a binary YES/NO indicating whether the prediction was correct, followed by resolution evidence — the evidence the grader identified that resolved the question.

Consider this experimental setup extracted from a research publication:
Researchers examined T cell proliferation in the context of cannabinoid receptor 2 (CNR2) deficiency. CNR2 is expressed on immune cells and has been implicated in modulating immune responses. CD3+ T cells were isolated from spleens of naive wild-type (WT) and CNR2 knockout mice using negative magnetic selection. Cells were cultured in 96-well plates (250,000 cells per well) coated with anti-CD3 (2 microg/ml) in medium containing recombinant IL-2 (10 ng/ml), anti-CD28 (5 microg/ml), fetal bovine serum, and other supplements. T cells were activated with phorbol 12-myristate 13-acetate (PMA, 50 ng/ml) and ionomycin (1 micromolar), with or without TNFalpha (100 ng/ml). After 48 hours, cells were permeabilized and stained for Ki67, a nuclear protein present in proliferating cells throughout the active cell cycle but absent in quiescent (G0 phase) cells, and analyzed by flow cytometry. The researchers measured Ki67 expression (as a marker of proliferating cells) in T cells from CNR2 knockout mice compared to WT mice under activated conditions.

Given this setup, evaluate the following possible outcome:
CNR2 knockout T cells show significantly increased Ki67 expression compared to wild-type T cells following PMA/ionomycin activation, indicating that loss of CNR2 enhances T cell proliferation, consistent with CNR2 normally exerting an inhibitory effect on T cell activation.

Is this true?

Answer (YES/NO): NO